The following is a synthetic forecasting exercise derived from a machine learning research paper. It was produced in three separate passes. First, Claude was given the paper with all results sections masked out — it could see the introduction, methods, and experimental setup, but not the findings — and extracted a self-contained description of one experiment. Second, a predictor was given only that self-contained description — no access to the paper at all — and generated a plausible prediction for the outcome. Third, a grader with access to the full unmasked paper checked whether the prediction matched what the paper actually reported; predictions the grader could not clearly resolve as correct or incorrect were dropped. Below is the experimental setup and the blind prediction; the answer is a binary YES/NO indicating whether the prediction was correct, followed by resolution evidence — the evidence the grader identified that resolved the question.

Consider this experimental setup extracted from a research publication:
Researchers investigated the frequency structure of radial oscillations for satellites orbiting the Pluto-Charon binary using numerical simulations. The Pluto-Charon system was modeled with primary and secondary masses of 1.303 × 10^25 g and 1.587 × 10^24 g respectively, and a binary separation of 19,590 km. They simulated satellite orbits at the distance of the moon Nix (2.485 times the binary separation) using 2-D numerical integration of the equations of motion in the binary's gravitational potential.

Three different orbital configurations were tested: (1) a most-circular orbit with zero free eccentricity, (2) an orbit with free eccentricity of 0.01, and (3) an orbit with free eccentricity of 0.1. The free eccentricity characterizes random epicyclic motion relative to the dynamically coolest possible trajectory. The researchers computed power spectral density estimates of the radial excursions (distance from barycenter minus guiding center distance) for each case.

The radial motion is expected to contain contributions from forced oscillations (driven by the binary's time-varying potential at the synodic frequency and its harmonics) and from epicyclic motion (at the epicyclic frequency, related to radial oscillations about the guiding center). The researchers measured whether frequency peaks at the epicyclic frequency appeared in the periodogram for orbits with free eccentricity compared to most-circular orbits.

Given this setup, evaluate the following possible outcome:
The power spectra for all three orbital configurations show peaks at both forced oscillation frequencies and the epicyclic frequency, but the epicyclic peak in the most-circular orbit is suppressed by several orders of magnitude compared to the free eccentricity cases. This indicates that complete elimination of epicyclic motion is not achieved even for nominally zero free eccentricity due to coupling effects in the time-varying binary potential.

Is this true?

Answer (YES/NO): NO